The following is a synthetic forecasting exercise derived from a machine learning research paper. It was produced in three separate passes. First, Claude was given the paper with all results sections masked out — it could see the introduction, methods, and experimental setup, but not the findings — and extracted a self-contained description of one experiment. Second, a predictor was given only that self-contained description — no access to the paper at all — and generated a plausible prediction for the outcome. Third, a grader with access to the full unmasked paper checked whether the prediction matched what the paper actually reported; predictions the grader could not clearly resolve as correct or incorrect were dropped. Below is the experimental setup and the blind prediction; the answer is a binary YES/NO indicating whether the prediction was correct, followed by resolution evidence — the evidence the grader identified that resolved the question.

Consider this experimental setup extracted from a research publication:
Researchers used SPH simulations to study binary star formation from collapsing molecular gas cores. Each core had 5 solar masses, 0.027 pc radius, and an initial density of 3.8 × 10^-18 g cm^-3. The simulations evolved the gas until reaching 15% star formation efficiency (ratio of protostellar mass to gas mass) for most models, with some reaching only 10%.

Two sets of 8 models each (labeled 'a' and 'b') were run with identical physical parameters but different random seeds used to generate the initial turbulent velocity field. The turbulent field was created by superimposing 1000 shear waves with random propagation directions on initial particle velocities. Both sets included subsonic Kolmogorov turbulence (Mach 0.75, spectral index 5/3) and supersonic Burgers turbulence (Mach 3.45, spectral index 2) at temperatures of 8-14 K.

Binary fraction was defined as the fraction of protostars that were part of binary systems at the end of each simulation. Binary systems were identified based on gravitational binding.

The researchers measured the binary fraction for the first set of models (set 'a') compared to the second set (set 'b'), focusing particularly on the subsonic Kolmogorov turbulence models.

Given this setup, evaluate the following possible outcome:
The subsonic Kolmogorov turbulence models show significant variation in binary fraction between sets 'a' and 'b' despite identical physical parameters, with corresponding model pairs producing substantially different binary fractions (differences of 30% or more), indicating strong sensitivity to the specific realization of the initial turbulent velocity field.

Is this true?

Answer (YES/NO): YES